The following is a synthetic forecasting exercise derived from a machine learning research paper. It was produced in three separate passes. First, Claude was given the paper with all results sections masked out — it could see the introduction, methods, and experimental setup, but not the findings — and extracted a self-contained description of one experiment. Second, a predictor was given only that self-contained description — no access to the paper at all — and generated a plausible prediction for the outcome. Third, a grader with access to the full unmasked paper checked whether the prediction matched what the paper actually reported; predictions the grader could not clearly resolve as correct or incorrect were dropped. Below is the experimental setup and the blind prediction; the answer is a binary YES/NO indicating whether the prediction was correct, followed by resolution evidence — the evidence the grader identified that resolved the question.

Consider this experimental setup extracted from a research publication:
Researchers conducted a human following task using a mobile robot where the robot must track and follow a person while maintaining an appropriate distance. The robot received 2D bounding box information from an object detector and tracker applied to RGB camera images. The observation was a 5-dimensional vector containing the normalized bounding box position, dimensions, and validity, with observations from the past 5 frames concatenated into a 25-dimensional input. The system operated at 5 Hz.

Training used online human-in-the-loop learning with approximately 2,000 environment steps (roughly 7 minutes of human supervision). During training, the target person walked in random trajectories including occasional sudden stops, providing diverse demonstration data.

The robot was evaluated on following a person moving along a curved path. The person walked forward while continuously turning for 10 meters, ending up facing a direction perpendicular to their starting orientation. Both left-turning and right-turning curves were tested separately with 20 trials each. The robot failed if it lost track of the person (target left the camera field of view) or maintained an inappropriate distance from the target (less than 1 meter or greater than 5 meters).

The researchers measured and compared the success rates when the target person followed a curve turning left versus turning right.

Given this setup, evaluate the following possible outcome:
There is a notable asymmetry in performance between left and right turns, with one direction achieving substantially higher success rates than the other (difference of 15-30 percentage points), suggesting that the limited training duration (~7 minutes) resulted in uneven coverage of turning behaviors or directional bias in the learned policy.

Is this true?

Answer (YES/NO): NO